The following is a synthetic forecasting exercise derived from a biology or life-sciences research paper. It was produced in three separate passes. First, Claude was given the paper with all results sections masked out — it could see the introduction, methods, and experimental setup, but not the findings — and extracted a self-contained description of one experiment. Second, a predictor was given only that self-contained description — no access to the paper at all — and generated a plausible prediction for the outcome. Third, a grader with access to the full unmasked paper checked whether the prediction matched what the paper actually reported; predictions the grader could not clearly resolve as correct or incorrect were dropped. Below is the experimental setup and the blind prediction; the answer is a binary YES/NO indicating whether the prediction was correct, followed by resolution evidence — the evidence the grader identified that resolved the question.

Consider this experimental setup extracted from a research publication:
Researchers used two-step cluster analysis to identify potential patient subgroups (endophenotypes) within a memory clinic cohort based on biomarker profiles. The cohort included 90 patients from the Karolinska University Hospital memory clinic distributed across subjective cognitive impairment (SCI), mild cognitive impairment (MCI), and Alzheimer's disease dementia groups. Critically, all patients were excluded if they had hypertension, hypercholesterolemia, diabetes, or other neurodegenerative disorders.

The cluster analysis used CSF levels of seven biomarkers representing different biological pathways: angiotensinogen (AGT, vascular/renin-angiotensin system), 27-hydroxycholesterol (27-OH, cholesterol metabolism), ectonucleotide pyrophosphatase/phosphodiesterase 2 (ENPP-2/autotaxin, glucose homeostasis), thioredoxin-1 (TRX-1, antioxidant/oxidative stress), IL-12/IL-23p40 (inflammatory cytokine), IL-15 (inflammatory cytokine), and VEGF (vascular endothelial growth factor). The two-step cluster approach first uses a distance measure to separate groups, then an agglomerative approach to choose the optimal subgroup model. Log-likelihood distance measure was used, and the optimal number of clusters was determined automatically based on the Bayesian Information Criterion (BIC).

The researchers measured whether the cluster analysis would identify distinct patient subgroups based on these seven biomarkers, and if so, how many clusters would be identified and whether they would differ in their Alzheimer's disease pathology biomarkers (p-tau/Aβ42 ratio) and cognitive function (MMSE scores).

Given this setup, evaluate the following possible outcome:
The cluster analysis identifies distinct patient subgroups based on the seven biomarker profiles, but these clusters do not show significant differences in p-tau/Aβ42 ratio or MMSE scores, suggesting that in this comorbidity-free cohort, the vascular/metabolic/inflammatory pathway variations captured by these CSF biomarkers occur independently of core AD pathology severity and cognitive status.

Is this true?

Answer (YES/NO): NO